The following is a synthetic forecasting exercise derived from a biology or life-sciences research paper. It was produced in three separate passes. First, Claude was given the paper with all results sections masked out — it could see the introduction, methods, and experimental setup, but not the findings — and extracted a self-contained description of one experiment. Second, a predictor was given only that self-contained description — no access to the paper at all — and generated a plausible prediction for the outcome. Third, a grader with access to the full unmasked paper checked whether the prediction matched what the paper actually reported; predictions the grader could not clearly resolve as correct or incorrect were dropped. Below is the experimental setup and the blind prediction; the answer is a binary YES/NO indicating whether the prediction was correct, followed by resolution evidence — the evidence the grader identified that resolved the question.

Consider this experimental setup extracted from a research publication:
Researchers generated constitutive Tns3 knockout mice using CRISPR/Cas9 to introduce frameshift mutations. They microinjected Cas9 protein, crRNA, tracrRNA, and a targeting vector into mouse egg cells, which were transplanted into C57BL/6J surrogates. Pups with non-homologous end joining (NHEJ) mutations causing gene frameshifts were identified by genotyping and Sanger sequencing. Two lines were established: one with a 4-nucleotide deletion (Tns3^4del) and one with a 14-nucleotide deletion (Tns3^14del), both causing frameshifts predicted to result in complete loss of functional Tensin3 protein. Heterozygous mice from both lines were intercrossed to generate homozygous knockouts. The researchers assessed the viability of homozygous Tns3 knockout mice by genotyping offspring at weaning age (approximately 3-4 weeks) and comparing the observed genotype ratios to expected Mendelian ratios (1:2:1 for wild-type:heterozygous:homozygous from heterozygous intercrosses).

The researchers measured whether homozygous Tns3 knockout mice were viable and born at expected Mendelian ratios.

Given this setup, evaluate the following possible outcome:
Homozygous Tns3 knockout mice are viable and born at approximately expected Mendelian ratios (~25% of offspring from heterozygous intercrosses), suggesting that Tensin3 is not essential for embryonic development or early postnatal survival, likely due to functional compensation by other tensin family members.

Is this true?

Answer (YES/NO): NO